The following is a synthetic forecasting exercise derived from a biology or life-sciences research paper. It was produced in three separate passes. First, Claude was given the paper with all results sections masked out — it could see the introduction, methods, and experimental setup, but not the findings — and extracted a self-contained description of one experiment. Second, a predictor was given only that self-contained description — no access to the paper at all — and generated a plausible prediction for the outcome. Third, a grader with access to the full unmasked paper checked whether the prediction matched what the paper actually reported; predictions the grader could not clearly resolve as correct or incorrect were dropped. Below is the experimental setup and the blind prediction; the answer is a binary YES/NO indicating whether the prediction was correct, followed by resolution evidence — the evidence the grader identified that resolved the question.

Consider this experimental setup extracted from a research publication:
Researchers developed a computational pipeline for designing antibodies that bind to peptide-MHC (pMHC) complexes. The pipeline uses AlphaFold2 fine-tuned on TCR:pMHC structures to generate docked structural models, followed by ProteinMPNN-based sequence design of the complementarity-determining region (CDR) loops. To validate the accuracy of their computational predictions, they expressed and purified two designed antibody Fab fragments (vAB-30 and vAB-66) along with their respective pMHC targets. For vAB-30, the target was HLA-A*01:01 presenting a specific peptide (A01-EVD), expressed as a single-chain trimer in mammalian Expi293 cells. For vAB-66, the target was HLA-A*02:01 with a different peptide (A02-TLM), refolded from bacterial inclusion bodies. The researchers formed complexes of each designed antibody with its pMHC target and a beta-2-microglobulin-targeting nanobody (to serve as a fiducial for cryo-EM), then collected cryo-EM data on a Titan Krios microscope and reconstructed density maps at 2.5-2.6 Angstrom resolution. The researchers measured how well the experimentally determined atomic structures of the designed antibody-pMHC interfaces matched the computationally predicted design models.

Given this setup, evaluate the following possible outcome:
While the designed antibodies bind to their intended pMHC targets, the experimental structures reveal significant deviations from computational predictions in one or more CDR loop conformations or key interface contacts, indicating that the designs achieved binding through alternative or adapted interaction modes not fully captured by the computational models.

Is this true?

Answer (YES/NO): NO